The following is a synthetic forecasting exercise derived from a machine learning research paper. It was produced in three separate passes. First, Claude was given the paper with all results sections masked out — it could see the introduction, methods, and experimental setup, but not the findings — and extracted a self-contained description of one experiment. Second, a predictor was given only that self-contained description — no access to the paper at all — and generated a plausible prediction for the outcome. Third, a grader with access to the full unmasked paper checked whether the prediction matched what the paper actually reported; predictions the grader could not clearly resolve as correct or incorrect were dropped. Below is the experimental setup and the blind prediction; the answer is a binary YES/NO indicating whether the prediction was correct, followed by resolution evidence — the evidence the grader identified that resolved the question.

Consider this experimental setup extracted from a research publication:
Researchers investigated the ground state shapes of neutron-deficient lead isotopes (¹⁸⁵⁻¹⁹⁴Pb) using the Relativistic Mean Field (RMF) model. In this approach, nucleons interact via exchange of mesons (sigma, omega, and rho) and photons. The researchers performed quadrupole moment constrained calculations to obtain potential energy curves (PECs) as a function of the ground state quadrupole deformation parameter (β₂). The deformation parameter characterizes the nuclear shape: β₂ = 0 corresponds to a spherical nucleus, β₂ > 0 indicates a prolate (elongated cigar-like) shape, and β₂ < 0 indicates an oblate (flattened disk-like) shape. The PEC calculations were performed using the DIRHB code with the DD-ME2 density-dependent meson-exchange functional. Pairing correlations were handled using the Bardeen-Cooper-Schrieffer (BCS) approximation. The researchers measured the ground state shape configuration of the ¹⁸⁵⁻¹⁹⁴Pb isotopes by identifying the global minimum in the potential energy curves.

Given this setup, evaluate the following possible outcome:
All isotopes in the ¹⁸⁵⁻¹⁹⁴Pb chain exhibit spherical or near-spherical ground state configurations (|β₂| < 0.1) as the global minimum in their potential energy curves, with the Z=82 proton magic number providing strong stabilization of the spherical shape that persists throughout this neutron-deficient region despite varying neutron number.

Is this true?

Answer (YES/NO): NO